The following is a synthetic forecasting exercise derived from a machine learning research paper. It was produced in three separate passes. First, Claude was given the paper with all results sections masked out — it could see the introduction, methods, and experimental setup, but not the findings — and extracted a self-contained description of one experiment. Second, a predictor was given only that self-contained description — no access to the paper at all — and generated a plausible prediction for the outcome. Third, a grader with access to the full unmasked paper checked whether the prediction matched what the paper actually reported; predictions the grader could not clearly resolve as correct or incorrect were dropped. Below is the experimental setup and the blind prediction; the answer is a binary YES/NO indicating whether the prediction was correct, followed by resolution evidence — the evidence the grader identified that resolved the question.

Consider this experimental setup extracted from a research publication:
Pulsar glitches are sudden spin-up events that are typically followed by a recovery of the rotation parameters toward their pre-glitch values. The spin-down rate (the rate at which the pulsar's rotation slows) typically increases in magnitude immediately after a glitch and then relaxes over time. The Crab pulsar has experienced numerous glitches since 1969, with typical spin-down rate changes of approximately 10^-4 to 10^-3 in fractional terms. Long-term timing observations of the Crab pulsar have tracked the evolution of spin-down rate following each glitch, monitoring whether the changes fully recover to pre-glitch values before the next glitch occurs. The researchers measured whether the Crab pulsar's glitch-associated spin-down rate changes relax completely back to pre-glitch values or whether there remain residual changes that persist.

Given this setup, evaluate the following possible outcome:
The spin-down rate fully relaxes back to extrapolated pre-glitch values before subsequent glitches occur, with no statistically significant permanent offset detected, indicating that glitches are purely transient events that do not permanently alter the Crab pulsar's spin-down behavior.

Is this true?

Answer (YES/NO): NO